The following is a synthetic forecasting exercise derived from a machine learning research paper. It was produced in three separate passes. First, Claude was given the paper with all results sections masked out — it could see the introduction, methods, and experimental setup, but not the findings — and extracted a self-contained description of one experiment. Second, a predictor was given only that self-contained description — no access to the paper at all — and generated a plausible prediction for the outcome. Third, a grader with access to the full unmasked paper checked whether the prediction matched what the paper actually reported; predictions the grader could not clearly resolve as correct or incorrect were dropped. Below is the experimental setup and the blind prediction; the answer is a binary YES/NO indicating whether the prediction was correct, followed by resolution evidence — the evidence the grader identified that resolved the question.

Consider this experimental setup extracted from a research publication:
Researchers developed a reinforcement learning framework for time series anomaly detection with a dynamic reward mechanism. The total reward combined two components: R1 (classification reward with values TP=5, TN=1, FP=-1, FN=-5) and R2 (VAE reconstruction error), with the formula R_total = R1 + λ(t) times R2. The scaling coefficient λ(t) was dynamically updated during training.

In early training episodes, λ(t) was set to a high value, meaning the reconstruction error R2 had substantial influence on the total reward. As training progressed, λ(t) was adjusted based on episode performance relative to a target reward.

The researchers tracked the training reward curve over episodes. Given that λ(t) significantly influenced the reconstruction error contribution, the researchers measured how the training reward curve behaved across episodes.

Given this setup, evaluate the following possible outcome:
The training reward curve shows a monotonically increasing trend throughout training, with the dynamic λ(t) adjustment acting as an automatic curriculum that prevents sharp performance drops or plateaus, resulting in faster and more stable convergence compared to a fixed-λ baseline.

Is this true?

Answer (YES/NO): NO